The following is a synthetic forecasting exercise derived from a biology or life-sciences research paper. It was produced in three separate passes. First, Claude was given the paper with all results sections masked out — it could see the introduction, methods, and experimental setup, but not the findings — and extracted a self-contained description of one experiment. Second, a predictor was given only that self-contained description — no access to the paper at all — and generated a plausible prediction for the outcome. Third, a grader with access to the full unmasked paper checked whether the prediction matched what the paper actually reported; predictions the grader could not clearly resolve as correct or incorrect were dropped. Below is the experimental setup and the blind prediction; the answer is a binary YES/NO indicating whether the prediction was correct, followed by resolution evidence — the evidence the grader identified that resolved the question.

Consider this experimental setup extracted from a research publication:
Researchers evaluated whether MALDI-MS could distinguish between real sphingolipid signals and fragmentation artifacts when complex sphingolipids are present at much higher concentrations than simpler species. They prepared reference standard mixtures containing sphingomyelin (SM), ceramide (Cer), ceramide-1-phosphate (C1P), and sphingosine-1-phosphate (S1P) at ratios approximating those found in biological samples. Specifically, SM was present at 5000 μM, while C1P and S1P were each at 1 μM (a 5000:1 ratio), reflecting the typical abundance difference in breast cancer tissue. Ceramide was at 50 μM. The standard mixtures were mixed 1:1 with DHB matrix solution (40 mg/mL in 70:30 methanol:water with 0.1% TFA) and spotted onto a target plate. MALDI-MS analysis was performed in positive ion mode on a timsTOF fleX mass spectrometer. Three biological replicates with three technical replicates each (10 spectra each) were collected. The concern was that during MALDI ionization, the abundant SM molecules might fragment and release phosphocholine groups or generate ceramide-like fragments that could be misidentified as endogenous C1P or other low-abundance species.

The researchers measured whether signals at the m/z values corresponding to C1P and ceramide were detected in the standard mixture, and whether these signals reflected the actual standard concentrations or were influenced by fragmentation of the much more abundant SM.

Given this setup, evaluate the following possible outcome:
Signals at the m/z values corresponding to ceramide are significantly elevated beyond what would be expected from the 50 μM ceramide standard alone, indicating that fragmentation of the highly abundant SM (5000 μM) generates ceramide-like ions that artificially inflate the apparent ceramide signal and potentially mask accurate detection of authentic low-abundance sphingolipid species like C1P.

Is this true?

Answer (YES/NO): NO